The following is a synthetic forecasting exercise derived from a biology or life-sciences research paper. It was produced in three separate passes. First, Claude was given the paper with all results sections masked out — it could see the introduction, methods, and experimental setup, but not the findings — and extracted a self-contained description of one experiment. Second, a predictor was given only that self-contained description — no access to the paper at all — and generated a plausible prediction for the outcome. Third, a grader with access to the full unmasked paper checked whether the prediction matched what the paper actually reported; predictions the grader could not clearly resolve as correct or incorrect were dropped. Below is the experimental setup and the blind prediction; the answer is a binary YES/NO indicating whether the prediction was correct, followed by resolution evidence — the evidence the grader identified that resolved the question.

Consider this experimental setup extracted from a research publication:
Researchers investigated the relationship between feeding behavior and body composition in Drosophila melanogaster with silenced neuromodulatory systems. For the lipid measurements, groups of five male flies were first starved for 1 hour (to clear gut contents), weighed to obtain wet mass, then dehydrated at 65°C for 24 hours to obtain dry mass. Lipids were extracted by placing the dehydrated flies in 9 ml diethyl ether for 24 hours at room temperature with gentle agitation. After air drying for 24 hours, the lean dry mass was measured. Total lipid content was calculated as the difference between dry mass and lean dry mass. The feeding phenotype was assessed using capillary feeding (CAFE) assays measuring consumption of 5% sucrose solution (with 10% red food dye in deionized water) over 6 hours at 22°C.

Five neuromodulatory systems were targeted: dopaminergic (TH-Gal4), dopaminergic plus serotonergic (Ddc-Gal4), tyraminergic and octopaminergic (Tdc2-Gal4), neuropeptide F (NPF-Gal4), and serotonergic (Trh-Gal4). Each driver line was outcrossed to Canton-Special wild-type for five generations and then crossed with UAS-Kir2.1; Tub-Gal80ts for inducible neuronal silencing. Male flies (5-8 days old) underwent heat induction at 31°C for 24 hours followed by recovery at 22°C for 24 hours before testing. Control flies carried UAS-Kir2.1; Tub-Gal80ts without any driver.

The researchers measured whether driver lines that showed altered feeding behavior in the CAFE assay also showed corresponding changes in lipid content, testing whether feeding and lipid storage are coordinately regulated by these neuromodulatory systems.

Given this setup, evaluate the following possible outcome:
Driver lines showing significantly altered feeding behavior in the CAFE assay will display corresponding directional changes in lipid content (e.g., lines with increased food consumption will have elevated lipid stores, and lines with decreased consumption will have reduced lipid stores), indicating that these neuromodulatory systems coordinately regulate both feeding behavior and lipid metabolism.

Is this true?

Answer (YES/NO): NO